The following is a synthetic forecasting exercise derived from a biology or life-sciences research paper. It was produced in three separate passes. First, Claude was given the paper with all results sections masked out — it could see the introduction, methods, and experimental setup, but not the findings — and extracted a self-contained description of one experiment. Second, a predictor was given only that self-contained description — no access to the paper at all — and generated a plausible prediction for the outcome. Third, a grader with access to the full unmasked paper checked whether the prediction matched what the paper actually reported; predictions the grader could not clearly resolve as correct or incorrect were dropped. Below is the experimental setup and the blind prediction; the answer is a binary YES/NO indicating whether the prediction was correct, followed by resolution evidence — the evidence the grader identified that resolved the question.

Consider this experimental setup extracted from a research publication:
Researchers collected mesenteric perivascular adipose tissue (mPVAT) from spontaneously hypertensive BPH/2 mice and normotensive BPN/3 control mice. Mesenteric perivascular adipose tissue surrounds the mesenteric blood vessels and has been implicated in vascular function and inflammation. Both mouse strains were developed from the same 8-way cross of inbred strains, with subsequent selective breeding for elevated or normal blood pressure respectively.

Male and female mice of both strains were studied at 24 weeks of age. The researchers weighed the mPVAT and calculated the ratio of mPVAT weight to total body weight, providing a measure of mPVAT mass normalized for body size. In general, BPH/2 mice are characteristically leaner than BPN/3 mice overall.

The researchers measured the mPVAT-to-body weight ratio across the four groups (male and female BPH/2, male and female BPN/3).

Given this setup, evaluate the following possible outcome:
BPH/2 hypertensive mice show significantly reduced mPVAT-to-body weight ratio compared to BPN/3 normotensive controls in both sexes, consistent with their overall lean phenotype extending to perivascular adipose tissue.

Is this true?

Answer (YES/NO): NO